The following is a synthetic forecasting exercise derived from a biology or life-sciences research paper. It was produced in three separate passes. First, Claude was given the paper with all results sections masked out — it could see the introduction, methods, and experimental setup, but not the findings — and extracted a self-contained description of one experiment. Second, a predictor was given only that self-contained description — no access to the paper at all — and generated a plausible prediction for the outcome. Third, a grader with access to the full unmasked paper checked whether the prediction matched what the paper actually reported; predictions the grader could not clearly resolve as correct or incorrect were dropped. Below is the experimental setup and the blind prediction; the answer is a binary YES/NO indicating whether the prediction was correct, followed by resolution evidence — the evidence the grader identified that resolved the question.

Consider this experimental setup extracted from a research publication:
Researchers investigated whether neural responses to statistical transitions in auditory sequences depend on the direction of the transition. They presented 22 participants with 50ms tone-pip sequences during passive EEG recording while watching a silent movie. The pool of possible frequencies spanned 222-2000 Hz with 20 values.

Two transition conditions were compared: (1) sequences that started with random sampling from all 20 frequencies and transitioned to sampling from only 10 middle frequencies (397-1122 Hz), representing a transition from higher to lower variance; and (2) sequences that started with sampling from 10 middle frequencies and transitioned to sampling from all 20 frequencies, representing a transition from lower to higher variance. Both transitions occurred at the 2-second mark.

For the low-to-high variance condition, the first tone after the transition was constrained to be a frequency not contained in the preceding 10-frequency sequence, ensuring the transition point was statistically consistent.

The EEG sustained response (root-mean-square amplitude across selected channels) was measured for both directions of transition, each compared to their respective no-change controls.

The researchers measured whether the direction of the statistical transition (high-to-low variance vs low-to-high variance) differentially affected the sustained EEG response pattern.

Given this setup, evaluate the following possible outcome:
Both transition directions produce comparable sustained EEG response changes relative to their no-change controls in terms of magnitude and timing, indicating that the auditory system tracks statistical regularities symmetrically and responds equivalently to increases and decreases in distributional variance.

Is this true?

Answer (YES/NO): NO